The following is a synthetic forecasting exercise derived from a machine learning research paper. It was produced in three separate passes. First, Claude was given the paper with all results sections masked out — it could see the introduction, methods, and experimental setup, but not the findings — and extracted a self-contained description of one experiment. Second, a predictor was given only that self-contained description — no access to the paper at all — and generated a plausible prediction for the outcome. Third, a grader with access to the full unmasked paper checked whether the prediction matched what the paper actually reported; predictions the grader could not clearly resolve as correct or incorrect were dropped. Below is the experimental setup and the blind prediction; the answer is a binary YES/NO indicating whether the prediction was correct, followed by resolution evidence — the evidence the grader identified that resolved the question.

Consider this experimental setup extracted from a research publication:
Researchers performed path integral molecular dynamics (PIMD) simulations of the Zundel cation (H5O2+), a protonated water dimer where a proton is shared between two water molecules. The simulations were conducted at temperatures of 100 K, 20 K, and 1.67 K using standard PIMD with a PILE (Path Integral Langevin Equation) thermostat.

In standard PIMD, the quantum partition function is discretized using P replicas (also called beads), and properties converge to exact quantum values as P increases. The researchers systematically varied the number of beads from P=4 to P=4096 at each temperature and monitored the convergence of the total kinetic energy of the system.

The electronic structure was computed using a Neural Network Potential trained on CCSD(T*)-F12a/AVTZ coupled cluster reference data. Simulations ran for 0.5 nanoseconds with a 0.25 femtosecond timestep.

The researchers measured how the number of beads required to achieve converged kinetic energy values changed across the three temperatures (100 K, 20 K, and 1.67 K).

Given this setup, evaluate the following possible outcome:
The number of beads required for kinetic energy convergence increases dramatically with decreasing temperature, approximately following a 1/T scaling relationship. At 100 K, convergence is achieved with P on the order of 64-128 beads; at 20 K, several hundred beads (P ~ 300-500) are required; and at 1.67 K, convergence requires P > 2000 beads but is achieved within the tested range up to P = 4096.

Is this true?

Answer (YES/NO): NO